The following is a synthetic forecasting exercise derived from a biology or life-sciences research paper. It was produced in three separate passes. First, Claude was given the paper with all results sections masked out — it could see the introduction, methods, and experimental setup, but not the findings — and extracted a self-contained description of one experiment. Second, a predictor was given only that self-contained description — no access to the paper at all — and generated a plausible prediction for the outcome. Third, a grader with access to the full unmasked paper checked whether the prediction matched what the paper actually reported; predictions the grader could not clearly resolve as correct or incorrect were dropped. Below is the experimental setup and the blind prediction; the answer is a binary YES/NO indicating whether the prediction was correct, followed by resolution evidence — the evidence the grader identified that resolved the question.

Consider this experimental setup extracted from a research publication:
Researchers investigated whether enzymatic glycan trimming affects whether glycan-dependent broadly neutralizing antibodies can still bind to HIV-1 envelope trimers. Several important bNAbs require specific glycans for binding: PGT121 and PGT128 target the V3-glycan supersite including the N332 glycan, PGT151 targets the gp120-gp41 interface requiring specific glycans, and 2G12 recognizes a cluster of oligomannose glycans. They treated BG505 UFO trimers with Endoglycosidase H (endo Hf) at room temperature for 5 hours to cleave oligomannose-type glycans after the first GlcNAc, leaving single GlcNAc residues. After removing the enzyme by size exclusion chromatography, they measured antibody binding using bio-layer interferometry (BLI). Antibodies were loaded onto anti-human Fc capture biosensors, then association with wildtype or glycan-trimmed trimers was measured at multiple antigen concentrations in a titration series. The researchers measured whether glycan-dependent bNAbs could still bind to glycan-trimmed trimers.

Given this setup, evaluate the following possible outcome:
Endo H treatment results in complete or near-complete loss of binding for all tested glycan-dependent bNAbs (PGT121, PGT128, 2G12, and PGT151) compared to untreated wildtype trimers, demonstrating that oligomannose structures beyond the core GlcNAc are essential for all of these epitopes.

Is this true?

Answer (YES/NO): NO